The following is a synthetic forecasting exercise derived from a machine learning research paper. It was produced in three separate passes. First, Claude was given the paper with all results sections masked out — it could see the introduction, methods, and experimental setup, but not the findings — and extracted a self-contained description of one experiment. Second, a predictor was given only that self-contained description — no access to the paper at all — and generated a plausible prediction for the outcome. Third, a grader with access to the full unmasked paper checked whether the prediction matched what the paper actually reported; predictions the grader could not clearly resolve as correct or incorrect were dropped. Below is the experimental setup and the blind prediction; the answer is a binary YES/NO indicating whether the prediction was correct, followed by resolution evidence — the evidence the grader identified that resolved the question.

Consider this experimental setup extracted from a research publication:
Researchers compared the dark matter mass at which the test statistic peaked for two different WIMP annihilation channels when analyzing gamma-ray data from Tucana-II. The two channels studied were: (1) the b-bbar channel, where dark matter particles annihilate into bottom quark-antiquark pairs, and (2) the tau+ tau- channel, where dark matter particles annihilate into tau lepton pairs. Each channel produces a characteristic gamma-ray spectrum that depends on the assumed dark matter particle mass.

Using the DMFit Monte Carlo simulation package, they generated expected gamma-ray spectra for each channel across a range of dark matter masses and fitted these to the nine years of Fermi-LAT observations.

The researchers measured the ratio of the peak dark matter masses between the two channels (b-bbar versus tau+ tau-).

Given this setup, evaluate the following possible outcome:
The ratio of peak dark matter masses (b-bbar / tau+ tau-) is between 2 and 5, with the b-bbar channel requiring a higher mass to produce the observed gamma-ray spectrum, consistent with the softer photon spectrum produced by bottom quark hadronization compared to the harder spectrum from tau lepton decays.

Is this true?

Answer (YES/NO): YES